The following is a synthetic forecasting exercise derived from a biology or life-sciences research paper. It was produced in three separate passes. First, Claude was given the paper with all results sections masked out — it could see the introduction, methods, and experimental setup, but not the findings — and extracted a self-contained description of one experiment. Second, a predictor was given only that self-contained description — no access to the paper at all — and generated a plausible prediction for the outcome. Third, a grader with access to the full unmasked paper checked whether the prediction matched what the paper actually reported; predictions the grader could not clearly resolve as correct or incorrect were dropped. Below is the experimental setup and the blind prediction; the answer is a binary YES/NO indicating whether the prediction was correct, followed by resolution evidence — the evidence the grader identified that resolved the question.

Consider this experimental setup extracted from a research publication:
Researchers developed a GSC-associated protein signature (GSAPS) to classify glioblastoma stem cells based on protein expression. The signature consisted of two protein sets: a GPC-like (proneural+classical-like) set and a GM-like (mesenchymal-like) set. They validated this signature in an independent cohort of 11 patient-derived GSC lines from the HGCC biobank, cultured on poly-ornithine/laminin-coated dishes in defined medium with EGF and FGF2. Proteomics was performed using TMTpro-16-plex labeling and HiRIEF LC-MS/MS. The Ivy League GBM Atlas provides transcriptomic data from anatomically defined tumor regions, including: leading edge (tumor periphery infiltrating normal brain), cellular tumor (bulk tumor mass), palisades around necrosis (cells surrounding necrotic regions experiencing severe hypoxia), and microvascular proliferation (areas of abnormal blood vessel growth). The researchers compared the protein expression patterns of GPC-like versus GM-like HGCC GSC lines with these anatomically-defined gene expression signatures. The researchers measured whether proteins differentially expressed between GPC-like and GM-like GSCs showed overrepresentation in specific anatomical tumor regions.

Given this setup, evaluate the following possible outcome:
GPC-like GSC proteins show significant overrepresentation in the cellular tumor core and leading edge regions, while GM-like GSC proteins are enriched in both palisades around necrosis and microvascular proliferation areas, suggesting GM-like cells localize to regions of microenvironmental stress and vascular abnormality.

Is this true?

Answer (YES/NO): NO